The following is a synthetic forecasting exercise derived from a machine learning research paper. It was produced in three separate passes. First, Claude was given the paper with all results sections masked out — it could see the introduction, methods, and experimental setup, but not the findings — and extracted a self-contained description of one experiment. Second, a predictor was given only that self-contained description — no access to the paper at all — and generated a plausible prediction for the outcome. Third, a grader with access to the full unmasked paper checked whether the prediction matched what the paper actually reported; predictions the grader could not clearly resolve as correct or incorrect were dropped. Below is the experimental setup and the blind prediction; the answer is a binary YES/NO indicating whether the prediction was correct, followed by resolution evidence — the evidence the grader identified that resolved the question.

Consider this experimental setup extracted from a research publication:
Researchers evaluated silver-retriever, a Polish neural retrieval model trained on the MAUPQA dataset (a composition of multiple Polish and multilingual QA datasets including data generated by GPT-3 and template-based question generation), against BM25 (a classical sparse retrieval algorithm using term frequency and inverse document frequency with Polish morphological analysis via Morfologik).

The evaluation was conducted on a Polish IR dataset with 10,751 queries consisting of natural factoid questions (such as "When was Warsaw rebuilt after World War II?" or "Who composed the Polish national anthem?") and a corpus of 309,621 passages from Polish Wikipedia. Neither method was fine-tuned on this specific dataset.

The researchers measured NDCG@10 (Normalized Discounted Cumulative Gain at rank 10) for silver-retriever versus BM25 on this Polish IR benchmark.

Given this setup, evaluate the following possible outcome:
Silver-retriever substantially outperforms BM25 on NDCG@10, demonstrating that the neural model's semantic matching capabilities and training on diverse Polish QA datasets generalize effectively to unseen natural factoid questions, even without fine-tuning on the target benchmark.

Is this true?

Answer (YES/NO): YES